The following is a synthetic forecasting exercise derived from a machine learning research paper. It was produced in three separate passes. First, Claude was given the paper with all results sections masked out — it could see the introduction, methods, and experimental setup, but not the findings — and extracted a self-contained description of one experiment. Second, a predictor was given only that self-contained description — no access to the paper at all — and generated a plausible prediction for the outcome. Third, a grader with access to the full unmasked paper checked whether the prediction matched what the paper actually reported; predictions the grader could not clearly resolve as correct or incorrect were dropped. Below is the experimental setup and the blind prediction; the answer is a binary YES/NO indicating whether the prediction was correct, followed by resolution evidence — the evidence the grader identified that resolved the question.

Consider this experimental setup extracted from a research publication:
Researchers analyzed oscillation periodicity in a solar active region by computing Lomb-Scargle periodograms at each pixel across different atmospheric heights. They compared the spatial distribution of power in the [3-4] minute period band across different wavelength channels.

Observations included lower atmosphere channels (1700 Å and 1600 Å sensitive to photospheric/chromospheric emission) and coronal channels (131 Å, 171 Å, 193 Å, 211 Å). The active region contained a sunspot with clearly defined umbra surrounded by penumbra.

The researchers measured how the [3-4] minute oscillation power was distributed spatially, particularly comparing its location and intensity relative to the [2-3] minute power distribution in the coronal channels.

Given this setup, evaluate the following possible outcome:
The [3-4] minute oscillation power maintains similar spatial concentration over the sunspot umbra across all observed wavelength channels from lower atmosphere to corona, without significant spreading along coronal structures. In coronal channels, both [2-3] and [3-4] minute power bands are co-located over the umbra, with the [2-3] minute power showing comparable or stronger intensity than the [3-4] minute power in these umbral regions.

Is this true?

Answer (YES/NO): NO